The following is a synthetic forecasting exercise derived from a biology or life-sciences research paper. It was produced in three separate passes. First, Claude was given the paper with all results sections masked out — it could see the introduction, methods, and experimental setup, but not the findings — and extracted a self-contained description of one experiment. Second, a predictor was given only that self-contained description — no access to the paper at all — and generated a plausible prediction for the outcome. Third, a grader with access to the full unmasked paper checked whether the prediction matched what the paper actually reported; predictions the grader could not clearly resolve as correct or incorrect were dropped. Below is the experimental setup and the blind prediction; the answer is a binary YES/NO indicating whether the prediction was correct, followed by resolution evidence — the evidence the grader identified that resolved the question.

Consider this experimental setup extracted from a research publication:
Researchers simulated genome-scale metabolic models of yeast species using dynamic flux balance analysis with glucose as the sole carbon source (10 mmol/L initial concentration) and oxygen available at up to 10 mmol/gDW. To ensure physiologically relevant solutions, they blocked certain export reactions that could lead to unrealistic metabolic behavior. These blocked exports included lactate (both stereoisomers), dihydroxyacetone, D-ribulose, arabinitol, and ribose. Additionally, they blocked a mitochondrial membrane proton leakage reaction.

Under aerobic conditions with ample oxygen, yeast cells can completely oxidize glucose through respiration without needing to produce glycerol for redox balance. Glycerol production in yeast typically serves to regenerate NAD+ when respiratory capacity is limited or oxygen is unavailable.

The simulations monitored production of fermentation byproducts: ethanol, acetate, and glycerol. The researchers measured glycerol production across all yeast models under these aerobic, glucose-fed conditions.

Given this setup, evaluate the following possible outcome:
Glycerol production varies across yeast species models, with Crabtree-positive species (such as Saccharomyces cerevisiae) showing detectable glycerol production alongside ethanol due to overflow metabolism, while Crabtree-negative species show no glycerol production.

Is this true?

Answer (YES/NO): NO